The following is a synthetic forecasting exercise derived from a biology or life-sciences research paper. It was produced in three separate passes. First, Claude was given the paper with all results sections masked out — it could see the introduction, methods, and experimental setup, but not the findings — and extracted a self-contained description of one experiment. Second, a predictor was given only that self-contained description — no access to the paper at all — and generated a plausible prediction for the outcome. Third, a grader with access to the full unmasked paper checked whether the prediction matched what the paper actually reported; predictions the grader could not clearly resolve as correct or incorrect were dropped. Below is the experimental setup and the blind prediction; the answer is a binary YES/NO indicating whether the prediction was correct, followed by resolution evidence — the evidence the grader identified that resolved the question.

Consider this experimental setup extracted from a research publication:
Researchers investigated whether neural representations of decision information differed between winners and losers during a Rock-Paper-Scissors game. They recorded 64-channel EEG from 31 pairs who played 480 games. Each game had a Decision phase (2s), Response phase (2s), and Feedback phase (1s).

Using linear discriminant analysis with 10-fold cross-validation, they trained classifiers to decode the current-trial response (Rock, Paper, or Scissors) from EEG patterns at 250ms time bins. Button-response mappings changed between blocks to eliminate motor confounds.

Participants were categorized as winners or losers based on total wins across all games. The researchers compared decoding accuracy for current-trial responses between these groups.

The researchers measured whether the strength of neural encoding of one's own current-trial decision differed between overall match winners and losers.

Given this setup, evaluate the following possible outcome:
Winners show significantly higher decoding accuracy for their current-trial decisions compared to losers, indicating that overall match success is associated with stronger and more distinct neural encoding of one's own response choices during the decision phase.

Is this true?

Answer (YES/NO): NO